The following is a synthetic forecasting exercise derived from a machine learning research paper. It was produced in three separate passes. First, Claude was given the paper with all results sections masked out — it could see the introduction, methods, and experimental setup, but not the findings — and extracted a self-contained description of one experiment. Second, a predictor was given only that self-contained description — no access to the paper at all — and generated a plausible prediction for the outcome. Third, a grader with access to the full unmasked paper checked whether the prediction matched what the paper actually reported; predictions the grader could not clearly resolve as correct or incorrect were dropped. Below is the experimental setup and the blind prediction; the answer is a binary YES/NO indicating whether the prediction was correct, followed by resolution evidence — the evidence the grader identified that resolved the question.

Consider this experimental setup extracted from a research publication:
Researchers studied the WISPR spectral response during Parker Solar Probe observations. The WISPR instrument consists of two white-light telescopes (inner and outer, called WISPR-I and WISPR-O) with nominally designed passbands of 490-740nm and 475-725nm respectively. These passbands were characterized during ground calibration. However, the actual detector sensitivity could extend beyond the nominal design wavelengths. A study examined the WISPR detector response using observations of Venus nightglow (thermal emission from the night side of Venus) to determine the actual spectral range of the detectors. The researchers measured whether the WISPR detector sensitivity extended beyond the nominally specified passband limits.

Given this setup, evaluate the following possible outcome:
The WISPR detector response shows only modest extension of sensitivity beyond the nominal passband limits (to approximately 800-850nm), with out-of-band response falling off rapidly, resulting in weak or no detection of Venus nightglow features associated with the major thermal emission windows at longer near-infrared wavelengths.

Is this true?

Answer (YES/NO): YES